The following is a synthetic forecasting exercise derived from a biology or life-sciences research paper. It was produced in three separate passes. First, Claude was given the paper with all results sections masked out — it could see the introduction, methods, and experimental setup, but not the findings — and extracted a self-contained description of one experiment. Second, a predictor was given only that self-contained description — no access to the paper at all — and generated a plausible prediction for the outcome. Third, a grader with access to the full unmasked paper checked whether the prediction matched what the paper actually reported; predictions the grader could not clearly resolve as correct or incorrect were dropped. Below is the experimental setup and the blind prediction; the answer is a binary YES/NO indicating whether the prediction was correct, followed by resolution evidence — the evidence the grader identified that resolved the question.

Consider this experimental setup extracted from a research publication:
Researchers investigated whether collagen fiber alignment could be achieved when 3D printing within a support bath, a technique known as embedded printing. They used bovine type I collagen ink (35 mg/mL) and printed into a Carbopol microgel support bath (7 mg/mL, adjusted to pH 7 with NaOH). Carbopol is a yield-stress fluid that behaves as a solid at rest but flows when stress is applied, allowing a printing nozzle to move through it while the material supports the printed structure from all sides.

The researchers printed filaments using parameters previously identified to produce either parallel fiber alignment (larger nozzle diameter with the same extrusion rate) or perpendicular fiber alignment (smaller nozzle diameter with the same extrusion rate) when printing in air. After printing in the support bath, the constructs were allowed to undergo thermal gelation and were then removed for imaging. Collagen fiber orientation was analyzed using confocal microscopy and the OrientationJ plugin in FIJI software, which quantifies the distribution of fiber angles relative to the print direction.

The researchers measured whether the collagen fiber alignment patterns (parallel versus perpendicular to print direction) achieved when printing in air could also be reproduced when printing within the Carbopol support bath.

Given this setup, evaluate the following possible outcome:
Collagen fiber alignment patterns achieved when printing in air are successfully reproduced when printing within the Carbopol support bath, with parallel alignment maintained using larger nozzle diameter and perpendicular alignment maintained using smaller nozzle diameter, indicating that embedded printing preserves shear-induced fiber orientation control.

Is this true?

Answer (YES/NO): YES